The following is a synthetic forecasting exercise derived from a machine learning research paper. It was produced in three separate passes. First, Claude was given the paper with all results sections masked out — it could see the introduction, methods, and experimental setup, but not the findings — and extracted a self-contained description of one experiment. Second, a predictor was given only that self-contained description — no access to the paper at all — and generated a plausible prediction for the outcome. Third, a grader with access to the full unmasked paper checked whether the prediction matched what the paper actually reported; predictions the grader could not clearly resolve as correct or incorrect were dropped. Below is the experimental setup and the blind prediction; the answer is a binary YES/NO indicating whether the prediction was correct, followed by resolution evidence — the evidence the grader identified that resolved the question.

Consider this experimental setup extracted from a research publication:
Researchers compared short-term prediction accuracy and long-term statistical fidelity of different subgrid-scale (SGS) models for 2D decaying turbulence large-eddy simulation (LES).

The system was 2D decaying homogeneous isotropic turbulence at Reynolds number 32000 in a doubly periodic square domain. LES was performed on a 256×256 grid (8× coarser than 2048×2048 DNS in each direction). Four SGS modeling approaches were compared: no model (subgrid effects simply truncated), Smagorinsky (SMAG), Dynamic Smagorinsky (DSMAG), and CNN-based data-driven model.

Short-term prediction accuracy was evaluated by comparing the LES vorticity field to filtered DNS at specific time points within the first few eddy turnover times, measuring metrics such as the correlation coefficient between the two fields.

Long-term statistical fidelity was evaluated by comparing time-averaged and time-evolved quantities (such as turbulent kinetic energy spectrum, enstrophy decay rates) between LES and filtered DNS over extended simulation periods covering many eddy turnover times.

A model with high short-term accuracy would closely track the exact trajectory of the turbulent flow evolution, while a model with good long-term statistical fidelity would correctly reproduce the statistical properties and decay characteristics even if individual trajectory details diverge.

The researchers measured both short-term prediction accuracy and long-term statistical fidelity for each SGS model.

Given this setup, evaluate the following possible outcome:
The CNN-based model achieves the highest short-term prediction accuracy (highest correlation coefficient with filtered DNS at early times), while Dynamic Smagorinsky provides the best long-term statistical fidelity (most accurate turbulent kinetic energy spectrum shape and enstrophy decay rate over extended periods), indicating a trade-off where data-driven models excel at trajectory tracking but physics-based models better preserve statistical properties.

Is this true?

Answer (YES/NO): NO